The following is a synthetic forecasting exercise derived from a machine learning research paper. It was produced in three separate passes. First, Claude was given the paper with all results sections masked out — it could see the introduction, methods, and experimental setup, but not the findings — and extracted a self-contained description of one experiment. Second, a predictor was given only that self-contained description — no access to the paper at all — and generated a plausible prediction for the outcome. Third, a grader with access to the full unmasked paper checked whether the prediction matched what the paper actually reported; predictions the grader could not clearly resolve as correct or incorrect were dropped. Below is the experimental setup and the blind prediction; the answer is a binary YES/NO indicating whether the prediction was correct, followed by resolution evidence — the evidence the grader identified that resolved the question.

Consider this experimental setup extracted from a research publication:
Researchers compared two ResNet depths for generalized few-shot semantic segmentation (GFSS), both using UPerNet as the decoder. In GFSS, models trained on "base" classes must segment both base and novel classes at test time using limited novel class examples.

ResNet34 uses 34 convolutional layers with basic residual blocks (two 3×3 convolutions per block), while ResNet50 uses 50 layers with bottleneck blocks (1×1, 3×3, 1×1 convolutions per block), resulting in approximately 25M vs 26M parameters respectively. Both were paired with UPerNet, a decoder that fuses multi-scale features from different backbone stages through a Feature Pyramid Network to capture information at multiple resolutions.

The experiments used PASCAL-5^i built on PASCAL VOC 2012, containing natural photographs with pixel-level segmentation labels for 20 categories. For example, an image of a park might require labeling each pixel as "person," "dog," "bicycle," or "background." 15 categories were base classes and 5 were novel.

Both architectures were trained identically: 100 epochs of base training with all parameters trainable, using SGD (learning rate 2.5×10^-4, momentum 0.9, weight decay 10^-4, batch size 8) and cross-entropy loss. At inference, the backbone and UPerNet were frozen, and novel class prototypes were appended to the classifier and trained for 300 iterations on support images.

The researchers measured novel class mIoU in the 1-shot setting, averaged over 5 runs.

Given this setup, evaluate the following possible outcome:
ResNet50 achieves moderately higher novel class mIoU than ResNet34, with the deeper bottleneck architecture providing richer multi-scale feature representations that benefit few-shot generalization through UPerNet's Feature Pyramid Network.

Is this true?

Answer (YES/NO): YES